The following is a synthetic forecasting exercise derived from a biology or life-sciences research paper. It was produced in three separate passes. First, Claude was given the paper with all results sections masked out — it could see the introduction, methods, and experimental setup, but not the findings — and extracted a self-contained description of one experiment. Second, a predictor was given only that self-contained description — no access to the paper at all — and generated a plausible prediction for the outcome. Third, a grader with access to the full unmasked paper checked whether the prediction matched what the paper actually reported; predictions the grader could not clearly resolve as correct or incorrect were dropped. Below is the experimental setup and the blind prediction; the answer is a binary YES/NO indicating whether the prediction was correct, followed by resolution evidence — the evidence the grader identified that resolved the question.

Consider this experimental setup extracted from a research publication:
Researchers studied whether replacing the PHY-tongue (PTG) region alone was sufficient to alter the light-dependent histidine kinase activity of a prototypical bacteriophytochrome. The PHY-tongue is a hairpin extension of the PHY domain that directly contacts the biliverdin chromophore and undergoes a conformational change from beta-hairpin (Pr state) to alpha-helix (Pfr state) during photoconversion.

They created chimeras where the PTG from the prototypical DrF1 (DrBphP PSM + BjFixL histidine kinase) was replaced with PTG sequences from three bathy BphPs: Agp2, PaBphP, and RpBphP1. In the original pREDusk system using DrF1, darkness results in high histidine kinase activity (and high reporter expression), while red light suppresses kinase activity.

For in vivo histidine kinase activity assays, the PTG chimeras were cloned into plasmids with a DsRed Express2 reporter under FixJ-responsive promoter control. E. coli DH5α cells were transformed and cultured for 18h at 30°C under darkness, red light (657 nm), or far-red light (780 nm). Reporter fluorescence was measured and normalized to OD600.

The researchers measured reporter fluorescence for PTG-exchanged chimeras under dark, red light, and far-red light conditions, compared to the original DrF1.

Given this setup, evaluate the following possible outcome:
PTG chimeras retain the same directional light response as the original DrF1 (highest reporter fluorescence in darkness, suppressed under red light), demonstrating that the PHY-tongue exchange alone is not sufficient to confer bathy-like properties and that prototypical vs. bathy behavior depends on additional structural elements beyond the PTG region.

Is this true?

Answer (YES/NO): YES